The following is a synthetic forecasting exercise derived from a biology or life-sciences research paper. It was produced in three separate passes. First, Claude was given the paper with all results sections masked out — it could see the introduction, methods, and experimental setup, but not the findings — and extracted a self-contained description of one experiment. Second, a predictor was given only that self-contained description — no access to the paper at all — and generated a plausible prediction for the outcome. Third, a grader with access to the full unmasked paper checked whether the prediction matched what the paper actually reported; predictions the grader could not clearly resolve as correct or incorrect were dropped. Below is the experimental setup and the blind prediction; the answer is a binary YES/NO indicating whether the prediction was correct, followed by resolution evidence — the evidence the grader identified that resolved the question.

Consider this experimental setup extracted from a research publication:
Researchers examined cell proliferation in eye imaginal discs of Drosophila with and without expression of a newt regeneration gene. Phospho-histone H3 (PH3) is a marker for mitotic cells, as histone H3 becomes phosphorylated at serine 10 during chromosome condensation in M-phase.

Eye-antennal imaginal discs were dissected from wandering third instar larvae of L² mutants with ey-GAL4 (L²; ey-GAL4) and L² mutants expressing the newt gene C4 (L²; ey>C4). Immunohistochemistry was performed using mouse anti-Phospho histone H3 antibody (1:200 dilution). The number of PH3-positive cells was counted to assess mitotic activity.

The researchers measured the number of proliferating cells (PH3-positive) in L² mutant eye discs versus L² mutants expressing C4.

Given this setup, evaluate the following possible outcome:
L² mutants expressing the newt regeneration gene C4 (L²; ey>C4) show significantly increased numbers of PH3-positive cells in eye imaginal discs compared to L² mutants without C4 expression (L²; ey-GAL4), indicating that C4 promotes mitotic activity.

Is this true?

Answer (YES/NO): YES